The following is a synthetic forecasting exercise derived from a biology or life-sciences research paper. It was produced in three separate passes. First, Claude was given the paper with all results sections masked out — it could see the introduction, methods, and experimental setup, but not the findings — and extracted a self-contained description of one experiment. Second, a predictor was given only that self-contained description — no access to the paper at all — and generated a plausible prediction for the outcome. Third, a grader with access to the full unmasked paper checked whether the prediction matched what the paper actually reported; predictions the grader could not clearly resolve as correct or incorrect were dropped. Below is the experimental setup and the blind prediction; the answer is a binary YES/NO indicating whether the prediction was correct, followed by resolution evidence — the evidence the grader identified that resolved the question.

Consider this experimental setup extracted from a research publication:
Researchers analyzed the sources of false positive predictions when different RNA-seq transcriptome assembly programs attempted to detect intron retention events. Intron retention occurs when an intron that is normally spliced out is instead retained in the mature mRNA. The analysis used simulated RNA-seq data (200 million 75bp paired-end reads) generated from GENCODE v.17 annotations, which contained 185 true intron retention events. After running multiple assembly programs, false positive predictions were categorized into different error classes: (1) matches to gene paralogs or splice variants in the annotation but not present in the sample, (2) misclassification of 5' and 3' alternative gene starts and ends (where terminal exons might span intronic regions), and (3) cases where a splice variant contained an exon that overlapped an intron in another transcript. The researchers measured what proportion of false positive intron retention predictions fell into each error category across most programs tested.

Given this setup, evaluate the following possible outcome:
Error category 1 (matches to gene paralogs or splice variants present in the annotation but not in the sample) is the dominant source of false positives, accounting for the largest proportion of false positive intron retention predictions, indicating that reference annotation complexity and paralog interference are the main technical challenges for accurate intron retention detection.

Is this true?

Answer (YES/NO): NO